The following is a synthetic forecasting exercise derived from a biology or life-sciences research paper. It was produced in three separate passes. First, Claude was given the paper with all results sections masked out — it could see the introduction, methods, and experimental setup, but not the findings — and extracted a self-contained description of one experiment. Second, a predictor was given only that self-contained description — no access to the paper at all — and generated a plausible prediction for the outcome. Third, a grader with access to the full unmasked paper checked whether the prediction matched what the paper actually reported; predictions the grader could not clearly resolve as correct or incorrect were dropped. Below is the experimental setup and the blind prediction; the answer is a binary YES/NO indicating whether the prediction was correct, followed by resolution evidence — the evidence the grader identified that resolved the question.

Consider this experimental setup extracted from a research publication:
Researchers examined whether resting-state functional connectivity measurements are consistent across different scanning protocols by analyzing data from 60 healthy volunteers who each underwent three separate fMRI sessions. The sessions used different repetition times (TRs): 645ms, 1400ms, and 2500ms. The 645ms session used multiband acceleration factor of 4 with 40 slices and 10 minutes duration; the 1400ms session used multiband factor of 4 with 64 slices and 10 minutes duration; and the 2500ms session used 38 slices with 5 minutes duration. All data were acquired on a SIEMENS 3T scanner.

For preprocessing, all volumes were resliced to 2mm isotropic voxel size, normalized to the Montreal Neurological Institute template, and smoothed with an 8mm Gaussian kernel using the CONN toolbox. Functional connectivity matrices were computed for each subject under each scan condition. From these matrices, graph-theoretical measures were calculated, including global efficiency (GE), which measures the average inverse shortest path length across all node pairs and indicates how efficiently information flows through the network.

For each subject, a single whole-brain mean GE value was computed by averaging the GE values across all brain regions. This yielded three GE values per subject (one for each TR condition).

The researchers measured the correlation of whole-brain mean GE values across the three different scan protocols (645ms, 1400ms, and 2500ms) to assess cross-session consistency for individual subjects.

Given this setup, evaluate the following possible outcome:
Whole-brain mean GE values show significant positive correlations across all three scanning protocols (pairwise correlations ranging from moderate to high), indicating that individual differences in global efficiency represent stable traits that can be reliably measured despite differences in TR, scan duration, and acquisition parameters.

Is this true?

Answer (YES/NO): NO